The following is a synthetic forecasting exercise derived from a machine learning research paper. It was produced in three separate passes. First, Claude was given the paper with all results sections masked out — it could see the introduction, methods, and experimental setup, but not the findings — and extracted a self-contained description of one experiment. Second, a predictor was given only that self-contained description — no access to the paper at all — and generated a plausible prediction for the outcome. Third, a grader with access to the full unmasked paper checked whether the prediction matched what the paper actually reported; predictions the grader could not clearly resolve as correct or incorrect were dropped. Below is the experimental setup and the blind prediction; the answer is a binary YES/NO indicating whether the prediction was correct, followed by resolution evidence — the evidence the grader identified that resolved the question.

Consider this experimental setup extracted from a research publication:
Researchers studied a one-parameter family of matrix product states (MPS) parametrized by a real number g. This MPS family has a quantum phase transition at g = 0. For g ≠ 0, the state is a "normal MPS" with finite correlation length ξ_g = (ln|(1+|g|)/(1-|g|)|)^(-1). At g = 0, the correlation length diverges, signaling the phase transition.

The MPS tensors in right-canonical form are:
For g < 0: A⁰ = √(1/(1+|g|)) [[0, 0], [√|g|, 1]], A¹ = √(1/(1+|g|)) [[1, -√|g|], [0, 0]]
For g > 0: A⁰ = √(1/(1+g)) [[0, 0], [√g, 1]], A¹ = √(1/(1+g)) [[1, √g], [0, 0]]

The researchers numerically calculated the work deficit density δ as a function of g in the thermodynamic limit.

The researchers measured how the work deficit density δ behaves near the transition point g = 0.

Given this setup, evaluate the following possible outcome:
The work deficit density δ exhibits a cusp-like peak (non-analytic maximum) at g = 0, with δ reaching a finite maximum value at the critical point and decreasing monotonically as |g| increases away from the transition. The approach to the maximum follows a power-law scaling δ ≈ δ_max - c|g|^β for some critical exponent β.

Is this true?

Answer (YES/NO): NO